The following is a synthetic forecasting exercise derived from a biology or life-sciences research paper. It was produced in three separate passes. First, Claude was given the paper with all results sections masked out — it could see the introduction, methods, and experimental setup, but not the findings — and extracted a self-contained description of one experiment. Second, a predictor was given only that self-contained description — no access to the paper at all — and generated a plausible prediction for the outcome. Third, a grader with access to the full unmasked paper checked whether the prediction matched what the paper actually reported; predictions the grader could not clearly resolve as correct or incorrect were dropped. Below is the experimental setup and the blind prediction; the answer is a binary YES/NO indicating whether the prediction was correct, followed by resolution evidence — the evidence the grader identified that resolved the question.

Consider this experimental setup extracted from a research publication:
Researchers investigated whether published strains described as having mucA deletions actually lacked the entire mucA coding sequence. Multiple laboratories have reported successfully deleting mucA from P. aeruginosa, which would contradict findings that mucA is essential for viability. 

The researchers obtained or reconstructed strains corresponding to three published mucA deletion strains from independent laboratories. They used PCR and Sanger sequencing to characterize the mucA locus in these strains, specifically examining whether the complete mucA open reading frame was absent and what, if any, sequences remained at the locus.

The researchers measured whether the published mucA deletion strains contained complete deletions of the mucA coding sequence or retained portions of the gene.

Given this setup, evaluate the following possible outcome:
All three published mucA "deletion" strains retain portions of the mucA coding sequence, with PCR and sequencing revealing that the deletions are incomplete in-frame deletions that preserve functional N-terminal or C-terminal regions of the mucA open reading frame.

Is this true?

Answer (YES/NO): NO